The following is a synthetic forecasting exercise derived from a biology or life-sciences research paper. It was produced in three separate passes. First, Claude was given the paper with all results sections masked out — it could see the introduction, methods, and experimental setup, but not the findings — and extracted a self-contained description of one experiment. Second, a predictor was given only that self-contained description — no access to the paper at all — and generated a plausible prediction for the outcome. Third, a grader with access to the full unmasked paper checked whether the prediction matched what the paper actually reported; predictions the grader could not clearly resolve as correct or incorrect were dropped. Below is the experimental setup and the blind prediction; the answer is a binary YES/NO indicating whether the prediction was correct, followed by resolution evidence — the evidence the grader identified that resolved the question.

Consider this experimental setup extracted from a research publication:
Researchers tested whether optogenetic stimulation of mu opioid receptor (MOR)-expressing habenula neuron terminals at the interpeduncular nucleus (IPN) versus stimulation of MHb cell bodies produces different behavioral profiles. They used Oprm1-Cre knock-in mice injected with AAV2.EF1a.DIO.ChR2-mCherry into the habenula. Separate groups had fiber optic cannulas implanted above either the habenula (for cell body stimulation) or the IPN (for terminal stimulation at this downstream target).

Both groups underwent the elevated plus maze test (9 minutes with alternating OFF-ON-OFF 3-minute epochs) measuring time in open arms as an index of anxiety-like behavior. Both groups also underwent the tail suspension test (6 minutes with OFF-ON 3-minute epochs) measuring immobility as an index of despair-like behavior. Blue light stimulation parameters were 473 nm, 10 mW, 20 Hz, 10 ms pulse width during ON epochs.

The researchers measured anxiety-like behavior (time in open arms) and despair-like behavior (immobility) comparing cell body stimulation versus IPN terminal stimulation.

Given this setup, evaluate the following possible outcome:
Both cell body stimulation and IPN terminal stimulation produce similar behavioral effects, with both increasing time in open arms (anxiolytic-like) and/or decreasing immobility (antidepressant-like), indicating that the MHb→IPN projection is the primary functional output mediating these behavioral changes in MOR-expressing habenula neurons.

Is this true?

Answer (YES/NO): NO